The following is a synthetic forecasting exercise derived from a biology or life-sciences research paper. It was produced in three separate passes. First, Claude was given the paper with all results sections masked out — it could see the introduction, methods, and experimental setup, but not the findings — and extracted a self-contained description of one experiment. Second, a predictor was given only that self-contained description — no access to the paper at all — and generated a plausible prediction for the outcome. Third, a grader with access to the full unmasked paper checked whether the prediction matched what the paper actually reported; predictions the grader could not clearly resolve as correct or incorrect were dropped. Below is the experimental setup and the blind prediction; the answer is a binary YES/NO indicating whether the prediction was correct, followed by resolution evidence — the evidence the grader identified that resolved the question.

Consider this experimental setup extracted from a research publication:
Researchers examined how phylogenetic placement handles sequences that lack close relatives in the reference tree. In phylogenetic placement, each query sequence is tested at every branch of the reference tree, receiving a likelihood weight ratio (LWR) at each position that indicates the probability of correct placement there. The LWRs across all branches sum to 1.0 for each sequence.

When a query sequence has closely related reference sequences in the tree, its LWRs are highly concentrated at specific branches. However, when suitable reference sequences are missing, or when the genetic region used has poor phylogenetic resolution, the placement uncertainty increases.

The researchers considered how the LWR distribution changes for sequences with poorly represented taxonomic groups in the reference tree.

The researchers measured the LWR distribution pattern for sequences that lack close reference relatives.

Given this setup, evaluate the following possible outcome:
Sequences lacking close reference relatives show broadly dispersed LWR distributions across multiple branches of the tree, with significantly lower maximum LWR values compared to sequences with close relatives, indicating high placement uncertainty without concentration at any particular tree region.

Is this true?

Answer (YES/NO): YES